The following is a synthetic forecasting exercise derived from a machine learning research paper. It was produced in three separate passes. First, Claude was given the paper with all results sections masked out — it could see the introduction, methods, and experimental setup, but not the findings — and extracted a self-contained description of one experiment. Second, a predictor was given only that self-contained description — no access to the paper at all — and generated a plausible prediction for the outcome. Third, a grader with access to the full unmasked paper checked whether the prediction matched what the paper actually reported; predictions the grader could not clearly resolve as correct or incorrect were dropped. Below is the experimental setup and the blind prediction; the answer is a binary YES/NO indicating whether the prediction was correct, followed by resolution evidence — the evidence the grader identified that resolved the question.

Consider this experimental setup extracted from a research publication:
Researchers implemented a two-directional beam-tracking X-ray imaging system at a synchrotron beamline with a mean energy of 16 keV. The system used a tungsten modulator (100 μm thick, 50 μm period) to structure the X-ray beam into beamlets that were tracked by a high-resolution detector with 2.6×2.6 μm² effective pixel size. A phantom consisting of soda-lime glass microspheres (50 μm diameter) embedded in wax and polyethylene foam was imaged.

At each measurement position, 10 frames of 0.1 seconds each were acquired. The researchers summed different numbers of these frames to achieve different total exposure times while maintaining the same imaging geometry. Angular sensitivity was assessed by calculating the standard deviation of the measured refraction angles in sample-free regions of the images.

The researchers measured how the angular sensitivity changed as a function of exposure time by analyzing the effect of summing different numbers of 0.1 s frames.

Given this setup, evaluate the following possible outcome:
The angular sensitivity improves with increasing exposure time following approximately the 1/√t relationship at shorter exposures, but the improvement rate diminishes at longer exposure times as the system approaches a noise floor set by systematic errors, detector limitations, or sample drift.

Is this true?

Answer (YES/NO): YES